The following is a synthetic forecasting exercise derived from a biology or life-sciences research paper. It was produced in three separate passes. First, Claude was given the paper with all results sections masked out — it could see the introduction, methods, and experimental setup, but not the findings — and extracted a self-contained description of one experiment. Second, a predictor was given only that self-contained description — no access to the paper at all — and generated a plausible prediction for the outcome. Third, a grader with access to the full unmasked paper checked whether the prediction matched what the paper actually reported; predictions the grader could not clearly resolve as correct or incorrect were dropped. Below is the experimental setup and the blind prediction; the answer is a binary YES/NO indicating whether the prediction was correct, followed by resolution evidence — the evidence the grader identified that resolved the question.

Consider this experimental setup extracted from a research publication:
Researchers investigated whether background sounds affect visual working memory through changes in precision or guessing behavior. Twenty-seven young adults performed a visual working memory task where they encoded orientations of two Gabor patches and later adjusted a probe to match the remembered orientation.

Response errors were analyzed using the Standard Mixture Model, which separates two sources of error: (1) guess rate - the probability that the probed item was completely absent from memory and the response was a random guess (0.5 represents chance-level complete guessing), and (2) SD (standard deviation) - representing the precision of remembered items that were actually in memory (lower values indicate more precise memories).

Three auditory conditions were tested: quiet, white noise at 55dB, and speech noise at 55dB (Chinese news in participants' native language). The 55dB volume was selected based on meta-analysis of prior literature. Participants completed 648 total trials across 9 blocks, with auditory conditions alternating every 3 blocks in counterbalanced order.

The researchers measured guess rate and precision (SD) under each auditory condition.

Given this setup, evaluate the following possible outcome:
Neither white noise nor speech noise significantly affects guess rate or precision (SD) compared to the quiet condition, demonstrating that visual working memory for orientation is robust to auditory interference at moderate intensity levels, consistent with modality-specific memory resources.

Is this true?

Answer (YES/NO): NO